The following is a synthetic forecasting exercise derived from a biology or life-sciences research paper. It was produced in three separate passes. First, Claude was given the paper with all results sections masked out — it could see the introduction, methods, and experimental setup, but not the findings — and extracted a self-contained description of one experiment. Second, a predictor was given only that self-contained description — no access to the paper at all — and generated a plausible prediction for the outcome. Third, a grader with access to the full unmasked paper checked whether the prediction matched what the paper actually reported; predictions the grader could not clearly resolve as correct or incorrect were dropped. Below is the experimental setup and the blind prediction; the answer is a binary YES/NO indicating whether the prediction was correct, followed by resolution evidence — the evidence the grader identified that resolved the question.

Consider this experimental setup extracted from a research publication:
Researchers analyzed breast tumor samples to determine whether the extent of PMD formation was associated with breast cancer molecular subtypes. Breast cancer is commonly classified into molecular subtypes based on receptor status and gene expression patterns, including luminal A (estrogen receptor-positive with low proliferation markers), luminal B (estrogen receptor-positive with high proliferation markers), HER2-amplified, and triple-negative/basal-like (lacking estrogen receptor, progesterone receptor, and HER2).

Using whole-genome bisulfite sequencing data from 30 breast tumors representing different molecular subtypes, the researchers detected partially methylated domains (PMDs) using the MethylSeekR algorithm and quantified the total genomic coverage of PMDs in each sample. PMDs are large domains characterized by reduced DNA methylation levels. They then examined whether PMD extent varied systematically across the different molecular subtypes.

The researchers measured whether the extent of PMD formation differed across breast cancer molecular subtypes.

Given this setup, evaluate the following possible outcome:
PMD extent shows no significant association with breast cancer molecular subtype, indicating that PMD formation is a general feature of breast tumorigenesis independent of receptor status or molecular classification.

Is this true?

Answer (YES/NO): YES